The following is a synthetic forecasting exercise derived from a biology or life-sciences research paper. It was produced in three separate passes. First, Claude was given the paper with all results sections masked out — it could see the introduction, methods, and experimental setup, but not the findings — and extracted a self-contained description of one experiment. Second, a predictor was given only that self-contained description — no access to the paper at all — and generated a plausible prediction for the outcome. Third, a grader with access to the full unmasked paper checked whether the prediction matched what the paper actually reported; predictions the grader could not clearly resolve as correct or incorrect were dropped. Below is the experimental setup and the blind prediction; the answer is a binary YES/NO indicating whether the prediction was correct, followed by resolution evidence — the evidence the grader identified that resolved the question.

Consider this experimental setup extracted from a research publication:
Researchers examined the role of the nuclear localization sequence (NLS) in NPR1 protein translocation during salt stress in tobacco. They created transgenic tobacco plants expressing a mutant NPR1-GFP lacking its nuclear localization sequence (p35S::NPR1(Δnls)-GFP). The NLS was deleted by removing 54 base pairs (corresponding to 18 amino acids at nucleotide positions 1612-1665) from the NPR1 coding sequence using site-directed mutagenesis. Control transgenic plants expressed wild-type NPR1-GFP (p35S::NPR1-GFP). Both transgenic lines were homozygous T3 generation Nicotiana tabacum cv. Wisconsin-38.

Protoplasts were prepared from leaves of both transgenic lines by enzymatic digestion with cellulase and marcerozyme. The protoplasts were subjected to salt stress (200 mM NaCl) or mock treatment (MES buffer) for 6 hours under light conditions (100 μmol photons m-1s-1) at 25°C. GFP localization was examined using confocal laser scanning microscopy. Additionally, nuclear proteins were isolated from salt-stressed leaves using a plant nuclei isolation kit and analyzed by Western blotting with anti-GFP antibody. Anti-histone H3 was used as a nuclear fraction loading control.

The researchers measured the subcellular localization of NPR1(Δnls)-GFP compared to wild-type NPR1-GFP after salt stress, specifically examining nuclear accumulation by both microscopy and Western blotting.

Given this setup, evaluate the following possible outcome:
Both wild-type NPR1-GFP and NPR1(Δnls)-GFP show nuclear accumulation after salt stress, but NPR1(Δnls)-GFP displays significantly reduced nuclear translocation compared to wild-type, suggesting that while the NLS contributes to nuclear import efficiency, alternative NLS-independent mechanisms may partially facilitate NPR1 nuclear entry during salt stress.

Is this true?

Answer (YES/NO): NO